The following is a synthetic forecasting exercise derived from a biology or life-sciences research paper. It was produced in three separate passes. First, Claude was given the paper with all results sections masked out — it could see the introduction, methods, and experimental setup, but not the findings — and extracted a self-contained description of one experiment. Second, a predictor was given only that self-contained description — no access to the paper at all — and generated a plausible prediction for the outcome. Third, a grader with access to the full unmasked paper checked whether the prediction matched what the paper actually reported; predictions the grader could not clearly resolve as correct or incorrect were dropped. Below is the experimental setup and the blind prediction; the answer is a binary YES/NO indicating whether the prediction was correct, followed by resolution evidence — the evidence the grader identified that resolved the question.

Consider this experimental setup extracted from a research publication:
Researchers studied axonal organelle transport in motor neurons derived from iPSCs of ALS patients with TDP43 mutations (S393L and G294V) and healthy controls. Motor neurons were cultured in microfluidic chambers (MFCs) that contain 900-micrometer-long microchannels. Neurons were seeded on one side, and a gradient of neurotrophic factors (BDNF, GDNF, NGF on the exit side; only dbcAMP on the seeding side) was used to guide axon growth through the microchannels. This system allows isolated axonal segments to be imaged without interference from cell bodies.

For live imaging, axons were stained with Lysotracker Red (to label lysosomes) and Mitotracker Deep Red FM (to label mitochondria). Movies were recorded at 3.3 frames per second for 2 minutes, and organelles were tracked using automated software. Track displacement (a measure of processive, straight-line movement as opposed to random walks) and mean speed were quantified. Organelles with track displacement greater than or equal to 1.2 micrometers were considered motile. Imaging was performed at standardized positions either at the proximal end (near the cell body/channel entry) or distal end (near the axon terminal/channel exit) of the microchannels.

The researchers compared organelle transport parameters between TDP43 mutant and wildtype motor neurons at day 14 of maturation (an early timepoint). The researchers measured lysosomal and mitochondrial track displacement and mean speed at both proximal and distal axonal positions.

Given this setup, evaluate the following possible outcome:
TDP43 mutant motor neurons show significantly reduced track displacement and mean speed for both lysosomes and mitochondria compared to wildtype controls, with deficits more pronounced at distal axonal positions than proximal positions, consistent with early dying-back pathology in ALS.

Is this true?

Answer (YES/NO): NO